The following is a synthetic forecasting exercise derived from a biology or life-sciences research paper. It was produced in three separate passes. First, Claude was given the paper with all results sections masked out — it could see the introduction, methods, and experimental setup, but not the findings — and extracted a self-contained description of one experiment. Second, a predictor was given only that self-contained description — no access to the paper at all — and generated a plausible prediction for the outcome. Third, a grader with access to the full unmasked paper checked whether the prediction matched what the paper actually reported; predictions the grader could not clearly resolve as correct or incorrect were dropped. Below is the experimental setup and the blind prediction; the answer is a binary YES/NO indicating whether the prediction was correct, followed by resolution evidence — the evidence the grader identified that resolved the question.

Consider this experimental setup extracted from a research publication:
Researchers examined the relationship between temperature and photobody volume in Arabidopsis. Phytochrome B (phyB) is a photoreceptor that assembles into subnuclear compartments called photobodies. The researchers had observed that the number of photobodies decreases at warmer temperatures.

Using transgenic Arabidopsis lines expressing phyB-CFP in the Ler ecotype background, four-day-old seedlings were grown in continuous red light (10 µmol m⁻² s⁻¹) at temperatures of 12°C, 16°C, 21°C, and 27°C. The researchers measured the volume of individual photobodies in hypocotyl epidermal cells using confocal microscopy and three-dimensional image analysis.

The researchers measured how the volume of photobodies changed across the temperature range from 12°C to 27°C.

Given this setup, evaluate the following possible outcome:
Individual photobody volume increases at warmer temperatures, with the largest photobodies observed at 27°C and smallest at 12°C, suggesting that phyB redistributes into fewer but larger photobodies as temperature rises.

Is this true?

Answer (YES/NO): YES